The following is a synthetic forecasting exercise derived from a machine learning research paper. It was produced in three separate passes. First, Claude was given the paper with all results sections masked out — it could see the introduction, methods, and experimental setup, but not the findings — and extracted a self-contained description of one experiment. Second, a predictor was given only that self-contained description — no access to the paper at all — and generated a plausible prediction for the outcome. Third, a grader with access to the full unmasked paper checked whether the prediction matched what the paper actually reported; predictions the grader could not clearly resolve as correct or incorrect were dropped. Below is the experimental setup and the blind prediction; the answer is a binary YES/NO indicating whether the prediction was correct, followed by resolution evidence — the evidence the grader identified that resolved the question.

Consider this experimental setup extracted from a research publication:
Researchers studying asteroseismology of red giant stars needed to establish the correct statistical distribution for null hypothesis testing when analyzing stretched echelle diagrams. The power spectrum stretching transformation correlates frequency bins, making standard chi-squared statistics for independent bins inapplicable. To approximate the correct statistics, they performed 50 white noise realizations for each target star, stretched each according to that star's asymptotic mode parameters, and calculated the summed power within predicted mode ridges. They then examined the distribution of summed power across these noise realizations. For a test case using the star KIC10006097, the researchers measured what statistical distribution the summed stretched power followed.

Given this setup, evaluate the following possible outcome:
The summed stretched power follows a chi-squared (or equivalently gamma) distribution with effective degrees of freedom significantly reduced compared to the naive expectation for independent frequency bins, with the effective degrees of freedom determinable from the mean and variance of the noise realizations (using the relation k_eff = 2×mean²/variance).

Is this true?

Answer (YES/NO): NO